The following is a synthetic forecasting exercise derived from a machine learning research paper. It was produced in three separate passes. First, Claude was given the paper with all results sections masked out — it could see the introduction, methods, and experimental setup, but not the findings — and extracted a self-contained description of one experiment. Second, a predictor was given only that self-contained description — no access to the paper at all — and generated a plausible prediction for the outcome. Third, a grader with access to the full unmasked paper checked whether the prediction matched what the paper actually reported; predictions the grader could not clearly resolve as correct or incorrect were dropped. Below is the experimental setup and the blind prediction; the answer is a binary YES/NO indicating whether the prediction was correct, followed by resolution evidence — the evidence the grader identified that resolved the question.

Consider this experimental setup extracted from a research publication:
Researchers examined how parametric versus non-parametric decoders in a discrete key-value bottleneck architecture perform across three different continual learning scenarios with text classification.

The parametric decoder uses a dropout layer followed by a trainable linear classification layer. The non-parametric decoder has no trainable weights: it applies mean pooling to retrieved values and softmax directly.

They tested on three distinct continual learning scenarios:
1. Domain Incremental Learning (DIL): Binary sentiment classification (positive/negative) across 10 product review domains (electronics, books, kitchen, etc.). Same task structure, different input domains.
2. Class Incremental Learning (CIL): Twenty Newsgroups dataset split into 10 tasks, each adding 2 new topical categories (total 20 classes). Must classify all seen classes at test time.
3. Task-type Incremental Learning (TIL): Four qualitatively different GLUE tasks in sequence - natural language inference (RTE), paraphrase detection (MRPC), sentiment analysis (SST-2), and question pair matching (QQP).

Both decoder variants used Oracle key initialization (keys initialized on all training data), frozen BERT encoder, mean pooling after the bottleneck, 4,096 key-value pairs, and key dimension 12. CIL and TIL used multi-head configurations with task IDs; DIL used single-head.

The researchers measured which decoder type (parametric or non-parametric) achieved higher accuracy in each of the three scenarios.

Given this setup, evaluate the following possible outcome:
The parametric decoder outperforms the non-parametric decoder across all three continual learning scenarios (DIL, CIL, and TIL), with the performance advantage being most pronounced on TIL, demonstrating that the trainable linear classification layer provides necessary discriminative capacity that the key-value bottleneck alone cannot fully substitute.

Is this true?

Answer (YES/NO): NO